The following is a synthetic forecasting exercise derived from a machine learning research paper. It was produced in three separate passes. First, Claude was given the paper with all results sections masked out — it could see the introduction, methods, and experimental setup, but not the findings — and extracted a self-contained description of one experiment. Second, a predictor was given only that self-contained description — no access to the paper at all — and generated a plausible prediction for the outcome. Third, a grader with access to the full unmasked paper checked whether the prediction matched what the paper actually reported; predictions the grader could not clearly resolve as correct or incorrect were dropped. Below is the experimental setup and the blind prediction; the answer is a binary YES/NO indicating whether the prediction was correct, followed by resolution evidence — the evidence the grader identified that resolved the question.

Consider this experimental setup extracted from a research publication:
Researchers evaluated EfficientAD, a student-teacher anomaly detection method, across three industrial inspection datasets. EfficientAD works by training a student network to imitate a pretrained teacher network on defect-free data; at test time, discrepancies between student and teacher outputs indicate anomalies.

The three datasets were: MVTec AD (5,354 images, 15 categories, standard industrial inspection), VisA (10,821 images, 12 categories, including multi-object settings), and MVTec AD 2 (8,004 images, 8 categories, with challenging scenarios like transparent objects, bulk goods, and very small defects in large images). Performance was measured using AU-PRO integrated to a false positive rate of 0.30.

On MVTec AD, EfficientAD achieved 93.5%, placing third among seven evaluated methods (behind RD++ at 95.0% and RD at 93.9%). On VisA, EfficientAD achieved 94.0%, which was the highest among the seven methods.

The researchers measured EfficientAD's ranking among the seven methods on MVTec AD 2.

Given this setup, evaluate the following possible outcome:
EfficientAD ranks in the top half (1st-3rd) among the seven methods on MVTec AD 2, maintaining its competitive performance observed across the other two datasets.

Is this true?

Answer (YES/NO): YES